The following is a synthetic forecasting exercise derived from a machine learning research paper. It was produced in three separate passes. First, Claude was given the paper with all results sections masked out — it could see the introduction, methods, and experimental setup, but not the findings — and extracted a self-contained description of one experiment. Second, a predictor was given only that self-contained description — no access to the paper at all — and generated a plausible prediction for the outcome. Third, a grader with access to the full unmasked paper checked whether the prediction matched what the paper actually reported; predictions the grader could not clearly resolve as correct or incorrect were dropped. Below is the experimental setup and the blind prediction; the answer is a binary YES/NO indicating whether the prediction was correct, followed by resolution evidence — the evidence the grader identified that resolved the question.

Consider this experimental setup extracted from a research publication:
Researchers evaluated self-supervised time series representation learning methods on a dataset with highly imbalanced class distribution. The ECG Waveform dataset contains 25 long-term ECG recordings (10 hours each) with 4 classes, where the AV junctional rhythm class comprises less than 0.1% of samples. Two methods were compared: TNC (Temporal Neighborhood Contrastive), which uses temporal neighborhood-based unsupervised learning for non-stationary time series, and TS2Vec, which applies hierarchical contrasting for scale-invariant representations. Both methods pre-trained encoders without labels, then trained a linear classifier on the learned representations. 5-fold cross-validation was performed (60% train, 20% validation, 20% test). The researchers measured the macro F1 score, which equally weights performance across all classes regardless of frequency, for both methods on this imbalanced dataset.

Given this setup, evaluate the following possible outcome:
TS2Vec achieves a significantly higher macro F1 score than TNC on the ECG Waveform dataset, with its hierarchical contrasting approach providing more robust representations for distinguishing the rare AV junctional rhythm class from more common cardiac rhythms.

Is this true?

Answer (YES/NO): NO